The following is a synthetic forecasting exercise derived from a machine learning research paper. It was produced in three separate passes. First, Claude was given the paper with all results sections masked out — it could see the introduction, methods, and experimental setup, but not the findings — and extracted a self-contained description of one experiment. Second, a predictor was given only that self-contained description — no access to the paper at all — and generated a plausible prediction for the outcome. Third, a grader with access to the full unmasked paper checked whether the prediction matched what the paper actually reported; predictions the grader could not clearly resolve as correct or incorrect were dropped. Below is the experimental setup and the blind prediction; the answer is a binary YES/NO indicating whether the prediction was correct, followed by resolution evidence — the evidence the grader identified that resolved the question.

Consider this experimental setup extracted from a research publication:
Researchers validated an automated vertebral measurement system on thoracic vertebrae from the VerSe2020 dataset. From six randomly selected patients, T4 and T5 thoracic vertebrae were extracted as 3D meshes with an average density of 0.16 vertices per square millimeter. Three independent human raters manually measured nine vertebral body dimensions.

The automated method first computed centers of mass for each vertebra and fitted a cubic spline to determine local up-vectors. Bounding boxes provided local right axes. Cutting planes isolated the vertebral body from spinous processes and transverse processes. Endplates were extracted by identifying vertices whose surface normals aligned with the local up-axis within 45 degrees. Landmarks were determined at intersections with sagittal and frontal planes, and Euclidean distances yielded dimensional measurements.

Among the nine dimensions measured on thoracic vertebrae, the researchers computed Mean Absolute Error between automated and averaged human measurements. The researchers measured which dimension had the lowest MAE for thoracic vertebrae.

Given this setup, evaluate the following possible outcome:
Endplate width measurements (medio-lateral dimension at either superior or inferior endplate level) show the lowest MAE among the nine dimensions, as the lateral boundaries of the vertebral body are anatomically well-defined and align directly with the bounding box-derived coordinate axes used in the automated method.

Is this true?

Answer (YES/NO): YES